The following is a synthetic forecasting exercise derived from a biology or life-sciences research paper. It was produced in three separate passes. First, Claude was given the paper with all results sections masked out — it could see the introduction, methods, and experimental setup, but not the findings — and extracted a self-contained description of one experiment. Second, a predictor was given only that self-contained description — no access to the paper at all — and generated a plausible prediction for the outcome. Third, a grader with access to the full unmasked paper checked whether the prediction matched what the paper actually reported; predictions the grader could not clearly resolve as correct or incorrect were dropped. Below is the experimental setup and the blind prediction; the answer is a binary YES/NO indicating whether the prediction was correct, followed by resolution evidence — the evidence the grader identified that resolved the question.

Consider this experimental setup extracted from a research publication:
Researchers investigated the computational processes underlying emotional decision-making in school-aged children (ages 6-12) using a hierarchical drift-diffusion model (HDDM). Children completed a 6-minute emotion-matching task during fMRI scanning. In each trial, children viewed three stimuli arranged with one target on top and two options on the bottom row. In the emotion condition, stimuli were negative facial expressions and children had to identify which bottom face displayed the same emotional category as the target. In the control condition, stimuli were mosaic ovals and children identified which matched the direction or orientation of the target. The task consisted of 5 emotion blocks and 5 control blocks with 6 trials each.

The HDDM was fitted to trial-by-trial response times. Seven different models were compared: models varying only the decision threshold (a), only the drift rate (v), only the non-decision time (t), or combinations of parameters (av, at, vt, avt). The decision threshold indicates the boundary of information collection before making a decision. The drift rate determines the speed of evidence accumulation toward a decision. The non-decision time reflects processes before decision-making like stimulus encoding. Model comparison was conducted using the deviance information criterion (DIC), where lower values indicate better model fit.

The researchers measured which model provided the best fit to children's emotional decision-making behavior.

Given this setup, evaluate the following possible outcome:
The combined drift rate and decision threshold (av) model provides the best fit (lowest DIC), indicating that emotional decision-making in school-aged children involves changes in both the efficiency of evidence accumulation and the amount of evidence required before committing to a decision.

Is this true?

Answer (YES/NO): NO